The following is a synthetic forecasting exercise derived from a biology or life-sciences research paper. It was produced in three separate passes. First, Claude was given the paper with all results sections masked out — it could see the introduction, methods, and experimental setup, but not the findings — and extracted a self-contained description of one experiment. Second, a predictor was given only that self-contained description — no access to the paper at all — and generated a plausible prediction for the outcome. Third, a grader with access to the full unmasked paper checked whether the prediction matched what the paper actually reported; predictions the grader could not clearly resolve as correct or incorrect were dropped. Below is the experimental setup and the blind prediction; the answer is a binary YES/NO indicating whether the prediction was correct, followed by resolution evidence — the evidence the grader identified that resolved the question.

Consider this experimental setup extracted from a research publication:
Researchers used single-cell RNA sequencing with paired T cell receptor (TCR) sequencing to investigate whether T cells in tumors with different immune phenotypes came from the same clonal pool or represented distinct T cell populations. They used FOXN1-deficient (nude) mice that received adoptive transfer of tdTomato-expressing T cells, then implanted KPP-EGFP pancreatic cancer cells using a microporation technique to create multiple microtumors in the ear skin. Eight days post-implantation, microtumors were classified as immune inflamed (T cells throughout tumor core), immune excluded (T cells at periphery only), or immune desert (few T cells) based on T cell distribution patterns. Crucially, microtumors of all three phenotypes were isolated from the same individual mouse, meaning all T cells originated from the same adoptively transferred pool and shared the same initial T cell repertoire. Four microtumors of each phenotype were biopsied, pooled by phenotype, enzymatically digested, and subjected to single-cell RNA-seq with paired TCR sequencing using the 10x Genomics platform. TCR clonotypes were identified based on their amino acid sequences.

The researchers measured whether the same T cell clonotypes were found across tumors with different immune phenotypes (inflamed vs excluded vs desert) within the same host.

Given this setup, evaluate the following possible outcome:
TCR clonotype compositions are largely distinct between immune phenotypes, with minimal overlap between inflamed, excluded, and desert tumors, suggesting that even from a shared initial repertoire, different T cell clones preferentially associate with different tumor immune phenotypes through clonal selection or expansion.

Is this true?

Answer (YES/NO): NO